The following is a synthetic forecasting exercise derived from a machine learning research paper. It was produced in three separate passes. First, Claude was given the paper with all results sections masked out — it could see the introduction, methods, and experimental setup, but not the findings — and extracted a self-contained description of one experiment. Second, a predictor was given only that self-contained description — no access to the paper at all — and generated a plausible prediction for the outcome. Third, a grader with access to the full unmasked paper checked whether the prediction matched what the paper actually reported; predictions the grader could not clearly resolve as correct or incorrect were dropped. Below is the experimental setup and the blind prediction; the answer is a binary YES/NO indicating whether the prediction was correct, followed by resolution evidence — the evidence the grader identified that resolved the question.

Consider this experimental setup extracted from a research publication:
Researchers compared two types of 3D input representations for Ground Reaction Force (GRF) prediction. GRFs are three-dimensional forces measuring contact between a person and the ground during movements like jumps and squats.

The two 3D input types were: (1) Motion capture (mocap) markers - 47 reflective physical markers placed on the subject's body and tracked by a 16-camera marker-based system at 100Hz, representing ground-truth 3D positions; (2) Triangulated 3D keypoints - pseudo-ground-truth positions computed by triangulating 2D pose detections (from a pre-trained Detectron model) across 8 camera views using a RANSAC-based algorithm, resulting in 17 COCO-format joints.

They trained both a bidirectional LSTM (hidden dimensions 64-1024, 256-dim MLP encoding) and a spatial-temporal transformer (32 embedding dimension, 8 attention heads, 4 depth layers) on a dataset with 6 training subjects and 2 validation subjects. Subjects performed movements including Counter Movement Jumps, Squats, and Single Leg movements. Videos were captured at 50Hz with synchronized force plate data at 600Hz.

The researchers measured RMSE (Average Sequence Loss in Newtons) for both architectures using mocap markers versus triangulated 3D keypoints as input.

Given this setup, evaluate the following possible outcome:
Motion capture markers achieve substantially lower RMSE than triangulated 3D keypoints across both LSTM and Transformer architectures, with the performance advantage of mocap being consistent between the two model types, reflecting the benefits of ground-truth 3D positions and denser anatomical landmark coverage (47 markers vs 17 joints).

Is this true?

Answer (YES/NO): NO